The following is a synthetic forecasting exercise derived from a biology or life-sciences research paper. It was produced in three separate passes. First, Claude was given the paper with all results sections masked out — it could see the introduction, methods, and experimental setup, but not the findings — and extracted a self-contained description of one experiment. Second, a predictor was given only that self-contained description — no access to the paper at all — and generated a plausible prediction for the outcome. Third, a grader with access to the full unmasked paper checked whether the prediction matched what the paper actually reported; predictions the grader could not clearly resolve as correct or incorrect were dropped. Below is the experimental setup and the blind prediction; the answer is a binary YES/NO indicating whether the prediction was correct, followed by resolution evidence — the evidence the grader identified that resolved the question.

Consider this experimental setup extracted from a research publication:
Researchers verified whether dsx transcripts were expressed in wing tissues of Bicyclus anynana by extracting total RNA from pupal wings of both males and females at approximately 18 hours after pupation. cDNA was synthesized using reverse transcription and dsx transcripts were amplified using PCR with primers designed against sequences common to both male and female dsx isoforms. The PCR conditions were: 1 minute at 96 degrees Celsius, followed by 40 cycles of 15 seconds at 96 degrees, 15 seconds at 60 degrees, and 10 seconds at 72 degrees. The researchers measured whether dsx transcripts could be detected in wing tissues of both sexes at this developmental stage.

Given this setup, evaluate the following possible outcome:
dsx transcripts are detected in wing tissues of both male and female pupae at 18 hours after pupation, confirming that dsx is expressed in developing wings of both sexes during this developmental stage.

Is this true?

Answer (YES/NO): YES